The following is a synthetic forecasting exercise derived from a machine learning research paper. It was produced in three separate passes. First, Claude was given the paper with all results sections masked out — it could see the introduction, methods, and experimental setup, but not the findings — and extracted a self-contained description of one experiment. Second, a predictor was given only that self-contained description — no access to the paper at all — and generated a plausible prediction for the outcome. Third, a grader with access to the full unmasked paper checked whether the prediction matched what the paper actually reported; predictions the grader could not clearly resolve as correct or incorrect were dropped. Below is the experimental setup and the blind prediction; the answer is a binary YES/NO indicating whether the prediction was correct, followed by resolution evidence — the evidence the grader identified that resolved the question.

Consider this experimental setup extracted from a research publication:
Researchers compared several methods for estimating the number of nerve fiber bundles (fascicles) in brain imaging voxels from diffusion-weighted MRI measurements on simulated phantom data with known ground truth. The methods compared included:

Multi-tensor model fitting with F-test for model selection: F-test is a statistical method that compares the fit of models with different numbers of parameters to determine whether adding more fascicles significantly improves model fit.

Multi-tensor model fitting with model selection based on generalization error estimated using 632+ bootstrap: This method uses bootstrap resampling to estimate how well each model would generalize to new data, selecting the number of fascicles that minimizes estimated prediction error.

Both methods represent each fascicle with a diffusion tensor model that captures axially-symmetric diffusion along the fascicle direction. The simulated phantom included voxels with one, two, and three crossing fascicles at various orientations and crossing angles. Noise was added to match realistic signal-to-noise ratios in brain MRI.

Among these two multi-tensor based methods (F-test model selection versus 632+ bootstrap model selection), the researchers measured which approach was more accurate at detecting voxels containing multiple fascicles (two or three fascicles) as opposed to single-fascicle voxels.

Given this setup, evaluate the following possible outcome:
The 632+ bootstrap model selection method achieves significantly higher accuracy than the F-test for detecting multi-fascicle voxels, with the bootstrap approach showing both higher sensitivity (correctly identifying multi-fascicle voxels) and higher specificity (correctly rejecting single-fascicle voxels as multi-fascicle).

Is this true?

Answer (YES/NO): NO